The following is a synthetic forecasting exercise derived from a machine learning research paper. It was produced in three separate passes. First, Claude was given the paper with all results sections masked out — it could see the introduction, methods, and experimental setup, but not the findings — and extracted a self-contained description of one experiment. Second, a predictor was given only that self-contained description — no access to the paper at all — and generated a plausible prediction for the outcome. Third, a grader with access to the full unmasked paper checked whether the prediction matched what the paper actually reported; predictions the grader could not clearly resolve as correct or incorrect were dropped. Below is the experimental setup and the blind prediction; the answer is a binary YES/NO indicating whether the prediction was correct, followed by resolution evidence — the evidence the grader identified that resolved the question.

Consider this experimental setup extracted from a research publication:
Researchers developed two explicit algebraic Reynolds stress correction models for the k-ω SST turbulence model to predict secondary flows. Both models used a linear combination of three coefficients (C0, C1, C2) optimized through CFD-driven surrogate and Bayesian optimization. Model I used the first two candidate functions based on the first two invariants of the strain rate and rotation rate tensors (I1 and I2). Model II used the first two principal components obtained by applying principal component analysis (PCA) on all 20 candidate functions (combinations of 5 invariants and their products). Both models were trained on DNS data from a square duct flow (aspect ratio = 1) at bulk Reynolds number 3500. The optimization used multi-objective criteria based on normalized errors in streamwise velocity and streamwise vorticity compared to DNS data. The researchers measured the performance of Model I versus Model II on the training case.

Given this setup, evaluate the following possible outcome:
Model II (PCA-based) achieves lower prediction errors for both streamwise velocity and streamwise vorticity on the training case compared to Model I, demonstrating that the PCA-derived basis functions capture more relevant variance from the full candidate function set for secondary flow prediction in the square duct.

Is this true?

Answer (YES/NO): NO